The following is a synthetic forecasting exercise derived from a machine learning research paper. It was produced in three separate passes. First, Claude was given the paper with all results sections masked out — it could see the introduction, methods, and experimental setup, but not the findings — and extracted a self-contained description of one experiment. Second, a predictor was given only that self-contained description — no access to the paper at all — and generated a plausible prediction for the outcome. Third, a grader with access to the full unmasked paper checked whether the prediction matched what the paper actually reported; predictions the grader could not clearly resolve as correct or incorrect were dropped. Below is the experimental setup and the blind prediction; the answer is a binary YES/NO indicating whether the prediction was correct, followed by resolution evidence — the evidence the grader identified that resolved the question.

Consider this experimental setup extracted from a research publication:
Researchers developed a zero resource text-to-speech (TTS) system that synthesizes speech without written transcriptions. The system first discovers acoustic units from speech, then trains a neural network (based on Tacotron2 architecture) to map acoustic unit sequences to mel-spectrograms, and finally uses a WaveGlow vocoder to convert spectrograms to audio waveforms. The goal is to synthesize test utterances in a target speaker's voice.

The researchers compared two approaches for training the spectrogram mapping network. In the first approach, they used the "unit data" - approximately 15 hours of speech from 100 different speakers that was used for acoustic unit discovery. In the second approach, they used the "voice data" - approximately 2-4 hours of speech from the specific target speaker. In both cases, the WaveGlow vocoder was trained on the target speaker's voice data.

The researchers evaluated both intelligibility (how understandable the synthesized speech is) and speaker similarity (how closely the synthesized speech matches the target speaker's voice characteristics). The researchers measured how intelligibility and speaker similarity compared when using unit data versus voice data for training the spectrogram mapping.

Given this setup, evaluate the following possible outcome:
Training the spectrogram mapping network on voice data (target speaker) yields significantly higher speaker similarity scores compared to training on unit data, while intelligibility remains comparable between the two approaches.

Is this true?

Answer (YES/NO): NO